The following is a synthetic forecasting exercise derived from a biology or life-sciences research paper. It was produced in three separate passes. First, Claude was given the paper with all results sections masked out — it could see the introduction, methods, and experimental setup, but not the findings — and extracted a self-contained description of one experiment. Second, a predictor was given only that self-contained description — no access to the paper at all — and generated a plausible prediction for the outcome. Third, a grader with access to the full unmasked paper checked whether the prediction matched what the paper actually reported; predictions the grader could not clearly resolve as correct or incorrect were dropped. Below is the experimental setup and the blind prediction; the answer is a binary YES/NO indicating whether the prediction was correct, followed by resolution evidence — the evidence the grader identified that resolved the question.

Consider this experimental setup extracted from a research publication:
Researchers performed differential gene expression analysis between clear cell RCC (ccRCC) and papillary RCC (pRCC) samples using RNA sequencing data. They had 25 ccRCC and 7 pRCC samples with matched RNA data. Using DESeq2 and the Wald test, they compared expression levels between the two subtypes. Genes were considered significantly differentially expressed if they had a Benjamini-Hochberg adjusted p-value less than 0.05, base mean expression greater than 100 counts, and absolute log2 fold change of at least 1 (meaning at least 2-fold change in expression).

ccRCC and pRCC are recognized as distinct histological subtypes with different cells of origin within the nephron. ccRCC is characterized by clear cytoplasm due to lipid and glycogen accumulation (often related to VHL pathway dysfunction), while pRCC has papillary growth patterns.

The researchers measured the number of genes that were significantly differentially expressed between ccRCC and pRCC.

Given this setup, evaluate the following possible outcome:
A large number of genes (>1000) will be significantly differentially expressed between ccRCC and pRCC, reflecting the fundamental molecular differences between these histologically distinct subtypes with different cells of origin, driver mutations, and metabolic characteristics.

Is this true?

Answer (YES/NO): YES